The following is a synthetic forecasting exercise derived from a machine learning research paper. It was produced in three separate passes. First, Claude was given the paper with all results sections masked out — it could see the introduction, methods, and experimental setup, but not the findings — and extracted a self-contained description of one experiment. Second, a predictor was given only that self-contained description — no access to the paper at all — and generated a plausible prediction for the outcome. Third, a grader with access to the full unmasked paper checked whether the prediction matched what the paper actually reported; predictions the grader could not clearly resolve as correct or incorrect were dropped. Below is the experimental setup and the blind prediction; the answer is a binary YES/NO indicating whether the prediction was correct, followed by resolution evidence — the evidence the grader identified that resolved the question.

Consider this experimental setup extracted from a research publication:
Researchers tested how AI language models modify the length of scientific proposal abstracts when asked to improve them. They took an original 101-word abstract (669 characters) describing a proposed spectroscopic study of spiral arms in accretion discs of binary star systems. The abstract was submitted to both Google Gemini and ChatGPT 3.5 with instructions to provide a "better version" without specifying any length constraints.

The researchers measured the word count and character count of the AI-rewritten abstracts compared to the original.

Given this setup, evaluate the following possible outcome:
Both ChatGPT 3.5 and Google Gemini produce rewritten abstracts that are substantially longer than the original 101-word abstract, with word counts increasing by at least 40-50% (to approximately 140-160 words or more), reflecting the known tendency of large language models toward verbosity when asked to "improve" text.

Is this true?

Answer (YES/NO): YES